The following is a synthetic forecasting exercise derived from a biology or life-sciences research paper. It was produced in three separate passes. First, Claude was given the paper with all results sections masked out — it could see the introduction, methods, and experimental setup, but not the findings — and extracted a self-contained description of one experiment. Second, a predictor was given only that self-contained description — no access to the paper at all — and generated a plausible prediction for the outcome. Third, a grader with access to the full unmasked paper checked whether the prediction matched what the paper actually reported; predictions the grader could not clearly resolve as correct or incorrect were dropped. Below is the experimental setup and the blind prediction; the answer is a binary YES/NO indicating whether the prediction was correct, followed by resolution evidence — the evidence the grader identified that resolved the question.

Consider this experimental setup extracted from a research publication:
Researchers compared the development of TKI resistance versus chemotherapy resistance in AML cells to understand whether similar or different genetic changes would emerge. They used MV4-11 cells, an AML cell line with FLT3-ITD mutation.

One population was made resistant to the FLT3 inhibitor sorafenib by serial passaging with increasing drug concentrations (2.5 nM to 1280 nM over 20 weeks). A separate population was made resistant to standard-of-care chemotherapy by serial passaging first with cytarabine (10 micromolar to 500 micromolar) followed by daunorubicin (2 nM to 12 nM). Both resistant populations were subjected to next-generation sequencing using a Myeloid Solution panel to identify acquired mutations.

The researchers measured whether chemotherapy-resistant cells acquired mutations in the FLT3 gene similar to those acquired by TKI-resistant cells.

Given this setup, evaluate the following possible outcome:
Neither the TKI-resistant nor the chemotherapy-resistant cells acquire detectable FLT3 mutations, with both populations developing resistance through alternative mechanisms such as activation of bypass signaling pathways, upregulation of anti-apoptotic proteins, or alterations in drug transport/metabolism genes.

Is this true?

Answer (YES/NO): NO